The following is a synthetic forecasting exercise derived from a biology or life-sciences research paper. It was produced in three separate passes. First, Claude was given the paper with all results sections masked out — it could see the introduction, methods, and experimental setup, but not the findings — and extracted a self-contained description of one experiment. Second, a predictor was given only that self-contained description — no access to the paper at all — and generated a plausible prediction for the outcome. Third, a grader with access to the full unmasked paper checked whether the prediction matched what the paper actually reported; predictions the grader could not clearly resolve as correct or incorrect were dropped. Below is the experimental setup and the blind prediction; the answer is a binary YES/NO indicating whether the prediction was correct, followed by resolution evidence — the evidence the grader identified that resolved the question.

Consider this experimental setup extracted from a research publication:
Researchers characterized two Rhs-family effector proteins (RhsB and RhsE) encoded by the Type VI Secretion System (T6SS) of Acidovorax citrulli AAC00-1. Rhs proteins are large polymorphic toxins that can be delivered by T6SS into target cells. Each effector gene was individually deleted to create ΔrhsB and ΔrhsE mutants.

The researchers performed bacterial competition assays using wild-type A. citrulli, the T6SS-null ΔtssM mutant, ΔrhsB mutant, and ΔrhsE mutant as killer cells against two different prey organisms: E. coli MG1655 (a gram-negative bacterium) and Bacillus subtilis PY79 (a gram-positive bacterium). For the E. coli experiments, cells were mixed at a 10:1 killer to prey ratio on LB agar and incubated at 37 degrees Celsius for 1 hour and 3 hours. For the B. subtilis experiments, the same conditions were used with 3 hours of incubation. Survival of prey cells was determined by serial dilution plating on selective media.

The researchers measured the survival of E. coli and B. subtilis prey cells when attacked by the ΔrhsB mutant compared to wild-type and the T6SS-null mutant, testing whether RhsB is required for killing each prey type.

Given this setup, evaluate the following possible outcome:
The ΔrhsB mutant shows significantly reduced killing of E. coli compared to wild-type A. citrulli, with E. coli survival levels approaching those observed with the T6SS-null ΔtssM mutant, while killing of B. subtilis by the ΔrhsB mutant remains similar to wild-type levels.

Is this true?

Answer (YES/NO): NO